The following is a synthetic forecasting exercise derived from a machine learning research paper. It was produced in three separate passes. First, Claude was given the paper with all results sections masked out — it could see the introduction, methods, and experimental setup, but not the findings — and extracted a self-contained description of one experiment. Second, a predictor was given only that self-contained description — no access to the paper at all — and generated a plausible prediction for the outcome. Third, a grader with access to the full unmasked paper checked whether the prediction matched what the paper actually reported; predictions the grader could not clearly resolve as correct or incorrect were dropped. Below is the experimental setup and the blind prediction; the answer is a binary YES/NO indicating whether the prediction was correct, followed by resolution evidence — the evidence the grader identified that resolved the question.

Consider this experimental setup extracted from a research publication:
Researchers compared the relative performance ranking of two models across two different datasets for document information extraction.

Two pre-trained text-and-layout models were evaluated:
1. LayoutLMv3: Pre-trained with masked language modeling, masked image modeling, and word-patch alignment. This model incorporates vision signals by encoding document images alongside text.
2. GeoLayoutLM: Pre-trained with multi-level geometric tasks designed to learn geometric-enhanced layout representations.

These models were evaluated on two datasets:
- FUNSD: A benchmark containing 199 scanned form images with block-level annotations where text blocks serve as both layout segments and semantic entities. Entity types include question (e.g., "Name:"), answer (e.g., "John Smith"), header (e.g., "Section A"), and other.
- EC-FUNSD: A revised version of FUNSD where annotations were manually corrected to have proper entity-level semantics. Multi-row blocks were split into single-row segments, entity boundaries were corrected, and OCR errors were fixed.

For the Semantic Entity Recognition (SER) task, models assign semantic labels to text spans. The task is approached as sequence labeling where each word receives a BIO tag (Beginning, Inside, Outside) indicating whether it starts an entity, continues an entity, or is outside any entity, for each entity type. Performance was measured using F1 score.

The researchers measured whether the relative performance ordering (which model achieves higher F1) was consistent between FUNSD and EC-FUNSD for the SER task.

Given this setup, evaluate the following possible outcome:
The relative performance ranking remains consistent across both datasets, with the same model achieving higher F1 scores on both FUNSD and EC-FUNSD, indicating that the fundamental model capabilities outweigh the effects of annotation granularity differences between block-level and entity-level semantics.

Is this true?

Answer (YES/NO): YES